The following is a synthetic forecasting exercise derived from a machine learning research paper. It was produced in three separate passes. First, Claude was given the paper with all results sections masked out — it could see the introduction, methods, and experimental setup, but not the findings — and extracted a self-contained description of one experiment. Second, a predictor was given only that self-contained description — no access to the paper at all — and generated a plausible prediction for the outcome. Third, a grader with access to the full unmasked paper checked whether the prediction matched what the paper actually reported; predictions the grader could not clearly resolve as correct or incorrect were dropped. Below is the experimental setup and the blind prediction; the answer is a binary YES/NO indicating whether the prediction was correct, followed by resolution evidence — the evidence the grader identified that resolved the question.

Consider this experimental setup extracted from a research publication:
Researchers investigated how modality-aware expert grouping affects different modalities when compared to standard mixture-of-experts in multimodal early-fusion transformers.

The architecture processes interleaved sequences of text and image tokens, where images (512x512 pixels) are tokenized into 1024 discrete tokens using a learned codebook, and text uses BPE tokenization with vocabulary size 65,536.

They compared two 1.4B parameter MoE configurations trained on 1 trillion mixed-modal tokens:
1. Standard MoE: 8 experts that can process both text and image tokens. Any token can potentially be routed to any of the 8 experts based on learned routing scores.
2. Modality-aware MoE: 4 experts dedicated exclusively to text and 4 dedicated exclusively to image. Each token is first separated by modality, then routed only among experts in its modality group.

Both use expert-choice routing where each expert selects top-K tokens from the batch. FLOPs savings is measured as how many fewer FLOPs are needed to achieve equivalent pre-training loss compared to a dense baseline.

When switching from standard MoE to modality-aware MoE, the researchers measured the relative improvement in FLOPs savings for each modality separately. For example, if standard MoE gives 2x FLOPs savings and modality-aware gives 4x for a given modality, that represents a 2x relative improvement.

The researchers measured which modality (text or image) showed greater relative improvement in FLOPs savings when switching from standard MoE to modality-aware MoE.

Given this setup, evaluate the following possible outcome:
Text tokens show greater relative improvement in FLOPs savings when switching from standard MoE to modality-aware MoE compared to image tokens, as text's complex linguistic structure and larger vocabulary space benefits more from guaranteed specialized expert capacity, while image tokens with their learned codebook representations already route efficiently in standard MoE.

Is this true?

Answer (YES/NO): NO